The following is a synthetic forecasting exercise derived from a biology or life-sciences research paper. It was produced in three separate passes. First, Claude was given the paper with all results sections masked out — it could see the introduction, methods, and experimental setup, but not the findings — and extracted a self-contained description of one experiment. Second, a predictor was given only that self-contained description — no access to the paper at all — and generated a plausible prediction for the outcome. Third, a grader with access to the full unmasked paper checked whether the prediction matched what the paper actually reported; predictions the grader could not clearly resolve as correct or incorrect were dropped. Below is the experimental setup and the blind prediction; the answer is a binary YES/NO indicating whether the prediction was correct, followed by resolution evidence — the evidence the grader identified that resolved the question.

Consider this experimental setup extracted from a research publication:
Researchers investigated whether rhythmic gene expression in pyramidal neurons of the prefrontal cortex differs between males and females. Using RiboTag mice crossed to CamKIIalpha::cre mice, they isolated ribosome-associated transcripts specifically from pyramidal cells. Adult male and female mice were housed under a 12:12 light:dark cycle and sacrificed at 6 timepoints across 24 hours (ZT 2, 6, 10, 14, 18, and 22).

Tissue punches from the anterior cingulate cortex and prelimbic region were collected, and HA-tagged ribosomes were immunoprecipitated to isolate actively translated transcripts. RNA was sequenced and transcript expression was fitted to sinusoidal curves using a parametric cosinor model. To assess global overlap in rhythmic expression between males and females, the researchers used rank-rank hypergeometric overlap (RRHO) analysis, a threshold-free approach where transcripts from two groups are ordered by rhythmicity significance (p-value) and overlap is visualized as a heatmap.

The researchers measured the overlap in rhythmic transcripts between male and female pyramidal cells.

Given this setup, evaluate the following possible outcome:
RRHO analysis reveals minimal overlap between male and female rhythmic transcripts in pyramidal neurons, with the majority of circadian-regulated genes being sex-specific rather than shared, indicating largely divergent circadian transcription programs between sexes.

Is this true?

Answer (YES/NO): NO